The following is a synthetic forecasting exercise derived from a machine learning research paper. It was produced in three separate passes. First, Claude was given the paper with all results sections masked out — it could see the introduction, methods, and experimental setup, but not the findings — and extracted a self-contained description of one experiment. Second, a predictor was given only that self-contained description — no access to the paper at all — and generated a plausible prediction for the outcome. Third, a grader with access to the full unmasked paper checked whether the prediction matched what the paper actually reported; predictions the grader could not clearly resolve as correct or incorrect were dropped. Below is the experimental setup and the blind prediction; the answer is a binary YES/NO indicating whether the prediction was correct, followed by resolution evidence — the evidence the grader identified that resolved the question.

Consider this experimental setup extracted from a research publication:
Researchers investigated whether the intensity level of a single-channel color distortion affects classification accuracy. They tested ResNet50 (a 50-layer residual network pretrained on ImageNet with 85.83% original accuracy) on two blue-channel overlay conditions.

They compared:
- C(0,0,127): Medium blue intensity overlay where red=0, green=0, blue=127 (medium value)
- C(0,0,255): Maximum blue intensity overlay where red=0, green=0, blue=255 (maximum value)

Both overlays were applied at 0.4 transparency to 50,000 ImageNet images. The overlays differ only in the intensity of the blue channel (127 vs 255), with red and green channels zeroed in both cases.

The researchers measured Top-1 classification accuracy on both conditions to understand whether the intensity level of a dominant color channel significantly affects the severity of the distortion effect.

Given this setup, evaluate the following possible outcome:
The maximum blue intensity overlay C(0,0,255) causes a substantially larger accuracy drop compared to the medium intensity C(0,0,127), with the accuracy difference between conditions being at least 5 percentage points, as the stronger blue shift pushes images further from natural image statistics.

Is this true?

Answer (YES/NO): YES